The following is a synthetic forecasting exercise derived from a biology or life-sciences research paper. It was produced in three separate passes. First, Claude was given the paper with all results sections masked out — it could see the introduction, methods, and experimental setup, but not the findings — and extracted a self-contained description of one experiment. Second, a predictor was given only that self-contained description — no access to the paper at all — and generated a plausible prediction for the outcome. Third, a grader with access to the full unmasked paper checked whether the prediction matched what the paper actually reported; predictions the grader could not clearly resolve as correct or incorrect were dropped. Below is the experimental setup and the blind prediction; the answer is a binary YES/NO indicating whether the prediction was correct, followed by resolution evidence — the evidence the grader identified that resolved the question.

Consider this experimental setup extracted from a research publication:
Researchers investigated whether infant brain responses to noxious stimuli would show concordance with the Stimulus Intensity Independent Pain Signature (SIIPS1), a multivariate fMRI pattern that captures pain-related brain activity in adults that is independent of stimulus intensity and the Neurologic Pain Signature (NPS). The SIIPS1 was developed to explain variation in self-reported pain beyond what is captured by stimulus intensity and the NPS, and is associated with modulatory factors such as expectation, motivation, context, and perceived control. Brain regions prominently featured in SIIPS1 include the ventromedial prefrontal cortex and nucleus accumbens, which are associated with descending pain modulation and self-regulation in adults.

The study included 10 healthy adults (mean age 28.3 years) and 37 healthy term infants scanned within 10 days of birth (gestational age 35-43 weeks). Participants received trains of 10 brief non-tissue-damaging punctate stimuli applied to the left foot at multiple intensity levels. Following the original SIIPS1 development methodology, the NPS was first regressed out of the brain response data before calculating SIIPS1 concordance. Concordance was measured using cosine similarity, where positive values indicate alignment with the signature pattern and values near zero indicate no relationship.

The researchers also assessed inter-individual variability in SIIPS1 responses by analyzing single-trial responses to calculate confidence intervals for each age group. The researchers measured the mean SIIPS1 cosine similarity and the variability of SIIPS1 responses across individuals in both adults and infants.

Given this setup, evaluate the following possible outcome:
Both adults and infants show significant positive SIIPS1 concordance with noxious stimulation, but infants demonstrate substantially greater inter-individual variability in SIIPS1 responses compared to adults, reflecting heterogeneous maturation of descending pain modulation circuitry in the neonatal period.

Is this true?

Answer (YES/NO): NO